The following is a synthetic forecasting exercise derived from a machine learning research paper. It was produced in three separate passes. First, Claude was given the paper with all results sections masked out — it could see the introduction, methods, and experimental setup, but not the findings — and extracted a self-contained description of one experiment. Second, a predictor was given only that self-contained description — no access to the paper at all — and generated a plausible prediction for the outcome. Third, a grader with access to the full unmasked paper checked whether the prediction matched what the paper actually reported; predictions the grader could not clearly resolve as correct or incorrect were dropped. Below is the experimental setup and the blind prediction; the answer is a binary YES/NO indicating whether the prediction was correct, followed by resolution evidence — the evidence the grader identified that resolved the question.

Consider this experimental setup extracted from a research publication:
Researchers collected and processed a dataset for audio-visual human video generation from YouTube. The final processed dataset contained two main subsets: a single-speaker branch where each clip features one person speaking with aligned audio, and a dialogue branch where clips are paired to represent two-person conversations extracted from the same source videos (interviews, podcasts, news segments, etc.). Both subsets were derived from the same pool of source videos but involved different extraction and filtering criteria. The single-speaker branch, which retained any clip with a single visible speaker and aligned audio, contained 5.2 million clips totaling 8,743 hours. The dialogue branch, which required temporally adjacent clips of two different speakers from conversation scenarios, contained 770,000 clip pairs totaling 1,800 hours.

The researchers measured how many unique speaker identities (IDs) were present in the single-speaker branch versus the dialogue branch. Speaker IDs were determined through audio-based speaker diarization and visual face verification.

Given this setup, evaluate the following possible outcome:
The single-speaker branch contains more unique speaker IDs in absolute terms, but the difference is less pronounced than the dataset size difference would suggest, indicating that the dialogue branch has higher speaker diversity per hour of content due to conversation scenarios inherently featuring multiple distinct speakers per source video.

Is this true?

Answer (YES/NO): NO